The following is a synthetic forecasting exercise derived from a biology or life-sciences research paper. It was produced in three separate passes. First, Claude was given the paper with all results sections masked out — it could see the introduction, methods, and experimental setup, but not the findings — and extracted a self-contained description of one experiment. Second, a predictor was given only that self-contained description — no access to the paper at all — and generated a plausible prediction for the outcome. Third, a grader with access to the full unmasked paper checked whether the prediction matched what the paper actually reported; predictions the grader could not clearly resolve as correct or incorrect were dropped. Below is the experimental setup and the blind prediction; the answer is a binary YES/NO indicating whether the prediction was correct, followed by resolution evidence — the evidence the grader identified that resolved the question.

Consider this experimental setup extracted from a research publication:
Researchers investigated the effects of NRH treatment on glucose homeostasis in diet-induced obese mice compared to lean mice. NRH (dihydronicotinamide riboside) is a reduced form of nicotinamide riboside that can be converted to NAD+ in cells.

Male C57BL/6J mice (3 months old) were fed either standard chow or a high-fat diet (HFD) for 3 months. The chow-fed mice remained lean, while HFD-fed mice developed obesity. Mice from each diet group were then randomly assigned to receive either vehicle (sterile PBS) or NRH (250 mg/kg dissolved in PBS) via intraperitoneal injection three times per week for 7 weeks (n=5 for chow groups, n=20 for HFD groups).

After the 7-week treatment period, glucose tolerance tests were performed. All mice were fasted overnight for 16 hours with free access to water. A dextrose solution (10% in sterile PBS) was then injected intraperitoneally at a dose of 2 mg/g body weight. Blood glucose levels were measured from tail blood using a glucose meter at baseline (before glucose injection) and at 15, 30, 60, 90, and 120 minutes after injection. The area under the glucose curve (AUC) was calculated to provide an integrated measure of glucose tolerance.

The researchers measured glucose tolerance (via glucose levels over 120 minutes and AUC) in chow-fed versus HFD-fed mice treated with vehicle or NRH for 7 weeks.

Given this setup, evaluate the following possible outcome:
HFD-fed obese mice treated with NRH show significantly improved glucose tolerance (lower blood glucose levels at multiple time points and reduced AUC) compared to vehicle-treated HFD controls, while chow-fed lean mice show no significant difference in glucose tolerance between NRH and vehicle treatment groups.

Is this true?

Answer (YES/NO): YES